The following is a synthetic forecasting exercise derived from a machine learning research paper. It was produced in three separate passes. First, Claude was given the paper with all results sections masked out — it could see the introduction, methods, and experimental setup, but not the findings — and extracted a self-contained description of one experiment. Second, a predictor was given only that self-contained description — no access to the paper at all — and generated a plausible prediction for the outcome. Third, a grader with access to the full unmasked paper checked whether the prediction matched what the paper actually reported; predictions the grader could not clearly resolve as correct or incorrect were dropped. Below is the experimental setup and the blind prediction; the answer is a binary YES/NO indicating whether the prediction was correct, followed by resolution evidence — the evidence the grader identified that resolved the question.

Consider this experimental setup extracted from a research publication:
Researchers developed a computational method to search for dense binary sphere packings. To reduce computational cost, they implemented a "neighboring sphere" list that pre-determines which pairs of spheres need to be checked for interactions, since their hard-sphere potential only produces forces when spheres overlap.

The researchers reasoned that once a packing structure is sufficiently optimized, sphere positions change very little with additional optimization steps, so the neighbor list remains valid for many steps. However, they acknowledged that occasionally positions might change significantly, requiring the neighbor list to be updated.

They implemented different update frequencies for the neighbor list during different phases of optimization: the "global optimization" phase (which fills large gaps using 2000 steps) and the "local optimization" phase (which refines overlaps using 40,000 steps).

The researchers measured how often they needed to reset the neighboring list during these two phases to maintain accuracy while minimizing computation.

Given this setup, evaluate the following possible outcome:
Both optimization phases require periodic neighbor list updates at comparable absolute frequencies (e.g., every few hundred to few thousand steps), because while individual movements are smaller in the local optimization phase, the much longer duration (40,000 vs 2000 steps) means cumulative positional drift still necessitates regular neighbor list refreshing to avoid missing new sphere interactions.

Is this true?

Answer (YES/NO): NO